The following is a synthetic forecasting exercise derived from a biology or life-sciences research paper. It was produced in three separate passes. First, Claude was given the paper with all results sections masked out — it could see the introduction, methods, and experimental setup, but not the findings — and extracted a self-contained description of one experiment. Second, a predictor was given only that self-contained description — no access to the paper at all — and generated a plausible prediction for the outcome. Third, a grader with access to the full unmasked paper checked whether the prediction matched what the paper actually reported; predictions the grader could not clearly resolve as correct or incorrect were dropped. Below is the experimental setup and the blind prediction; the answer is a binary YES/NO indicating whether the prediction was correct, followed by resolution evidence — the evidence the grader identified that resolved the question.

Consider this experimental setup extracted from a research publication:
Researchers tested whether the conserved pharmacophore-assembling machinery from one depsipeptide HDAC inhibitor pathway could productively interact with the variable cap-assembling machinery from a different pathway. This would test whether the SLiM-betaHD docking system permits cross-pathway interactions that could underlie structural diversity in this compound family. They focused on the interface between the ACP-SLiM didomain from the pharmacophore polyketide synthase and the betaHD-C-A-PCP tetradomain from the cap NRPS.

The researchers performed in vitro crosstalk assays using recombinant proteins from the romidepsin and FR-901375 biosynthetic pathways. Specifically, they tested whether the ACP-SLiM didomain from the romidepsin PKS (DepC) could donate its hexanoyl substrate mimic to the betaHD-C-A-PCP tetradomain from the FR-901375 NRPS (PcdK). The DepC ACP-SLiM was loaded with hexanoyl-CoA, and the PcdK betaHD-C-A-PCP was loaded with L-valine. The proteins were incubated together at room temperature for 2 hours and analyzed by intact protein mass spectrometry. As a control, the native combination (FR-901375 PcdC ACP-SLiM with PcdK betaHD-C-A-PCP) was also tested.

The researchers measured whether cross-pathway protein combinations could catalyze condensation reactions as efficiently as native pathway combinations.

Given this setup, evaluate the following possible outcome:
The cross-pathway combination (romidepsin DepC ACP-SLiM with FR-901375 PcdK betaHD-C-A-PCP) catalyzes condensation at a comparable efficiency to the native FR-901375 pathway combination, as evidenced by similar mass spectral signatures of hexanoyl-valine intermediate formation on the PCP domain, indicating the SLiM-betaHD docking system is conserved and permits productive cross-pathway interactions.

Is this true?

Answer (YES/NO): YES